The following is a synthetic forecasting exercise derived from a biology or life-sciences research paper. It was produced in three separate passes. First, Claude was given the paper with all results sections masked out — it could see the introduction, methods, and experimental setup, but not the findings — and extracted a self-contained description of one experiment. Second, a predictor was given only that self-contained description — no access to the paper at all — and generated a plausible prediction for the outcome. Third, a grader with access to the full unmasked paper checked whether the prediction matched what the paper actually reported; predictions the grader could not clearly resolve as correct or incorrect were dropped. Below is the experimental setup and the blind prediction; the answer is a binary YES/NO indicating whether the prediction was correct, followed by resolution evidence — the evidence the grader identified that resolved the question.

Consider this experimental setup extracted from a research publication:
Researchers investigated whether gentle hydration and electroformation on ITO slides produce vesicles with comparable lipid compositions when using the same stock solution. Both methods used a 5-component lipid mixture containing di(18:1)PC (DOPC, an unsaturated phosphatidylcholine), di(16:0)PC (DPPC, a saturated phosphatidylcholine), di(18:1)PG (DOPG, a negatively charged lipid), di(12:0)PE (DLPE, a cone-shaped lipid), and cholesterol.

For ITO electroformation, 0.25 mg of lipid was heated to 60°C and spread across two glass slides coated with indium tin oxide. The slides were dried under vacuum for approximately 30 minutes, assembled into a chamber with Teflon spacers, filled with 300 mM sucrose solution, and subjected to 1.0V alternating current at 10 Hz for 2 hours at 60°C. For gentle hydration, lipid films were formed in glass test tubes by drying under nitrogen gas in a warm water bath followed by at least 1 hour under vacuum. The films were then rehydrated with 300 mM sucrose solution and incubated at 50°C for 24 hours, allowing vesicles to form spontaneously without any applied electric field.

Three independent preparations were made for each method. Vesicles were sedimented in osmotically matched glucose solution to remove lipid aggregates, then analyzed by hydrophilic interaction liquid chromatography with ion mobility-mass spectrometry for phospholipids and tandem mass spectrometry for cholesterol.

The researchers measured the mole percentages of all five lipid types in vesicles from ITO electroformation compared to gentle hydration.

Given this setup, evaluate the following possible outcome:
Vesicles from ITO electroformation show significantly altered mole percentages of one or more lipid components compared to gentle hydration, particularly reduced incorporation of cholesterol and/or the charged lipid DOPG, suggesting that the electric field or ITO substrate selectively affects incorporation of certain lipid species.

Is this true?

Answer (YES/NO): NO